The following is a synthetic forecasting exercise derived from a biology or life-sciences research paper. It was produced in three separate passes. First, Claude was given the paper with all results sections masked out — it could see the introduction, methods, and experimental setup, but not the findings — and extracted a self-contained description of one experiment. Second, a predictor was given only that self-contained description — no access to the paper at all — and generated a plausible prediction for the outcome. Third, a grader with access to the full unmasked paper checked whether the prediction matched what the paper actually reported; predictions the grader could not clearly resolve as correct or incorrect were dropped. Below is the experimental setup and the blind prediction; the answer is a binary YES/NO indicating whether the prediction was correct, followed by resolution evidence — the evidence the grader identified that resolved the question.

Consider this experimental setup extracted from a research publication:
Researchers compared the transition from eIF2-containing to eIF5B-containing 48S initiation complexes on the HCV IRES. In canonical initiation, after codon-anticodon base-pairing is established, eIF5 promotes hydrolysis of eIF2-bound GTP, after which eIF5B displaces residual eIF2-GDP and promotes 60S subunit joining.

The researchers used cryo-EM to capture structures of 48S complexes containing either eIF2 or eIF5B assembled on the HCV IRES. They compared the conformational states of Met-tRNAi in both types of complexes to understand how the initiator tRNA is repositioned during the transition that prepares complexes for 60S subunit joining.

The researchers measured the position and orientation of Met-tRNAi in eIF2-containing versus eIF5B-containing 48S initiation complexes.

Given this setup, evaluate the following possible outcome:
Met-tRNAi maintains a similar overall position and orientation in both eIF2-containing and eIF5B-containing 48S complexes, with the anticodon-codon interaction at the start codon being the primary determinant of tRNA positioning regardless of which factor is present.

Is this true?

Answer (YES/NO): NO